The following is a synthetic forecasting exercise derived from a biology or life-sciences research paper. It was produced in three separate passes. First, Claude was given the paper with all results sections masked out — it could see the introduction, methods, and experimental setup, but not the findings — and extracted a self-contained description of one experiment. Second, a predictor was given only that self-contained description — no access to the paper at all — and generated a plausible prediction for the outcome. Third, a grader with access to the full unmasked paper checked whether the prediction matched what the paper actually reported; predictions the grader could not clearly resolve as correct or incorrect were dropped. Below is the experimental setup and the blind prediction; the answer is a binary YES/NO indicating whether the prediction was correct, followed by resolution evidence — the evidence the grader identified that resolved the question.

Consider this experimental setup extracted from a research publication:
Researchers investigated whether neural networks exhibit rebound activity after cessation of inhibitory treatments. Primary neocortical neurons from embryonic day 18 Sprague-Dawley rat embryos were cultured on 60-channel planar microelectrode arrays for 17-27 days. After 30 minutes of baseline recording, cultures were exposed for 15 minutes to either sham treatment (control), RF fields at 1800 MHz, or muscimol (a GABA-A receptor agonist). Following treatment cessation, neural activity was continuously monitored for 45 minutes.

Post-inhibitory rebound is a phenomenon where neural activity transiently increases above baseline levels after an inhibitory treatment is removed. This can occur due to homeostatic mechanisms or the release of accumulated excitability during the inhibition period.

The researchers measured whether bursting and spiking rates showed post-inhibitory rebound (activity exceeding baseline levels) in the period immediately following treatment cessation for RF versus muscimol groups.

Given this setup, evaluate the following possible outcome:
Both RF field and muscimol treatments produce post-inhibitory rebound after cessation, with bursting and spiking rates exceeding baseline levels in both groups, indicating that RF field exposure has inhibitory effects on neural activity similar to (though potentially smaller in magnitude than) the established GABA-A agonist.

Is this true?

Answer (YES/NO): NO